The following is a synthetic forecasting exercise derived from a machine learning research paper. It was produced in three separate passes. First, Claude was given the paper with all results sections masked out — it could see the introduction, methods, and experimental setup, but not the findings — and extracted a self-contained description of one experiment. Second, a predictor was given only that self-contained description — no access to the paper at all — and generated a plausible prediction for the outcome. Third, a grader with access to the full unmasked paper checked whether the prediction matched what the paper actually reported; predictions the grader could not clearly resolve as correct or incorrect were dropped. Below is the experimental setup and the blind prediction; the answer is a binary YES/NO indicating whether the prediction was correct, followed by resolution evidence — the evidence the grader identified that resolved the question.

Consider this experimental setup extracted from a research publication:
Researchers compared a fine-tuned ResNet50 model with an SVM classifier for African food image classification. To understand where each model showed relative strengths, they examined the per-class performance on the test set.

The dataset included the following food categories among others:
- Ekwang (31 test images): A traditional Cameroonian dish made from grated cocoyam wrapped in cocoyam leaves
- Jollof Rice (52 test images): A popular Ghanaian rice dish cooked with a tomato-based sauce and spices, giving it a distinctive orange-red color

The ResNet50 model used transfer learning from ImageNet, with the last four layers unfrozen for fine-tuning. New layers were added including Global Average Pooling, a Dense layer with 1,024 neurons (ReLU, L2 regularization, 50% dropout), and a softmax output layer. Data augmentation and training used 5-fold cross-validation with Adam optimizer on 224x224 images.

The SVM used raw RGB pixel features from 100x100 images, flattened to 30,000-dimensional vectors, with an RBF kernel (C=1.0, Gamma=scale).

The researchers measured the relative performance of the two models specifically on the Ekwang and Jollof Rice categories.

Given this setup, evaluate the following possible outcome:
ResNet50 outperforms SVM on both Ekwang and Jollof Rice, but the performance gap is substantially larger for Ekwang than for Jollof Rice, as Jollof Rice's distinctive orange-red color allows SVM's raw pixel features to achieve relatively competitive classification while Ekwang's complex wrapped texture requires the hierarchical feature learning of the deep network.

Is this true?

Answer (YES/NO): NO